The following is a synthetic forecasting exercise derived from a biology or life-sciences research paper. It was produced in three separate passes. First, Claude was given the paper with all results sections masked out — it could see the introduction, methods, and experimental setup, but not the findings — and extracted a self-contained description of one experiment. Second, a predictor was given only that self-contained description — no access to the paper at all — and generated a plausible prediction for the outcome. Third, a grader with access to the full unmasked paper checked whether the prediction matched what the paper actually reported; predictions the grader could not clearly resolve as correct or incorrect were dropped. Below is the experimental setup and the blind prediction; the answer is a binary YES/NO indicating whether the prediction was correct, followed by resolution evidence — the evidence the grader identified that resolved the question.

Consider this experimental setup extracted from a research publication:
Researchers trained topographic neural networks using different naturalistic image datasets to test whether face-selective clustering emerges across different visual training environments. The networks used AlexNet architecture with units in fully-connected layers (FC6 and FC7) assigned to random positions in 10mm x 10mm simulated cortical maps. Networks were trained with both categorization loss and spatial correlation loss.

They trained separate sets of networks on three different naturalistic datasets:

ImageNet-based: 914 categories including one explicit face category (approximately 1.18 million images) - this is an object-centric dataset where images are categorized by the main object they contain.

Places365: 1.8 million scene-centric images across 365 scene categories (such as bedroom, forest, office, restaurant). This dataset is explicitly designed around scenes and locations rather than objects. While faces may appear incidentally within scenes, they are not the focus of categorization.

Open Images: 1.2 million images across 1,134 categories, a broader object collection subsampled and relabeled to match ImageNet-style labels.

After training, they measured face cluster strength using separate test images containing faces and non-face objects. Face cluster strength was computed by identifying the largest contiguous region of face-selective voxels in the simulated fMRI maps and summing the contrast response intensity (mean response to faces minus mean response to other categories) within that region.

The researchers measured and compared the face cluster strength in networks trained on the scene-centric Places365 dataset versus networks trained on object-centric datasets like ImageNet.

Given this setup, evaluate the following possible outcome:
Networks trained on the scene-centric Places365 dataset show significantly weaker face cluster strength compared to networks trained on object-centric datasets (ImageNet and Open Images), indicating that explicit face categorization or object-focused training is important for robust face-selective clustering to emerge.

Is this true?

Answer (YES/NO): NO